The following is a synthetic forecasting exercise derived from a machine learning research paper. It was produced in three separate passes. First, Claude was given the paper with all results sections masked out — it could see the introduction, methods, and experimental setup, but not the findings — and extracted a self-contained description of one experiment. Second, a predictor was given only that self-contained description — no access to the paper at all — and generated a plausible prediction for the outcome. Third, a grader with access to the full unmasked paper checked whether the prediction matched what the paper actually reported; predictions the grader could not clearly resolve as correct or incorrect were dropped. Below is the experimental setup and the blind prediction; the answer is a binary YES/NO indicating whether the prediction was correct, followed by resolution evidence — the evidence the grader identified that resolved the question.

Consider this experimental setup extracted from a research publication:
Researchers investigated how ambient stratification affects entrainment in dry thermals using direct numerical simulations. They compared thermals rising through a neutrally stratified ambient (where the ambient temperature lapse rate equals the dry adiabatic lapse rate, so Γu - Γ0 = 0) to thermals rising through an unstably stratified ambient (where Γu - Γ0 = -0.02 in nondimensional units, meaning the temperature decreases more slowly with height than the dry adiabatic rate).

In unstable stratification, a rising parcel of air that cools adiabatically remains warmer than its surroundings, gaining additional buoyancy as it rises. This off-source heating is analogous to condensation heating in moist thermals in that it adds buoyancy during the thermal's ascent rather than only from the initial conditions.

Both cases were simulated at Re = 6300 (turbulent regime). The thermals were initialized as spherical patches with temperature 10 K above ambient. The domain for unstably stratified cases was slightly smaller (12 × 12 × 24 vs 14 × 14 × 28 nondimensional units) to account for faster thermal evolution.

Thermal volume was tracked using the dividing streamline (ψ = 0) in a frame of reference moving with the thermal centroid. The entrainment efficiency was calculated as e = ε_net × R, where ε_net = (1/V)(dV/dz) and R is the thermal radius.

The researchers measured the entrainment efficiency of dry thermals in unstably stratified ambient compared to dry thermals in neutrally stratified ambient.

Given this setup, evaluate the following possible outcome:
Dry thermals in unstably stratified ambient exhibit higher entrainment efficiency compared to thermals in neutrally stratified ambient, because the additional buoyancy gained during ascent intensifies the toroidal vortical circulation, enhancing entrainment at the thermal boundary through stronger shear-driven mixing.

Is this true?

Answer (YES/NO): YES